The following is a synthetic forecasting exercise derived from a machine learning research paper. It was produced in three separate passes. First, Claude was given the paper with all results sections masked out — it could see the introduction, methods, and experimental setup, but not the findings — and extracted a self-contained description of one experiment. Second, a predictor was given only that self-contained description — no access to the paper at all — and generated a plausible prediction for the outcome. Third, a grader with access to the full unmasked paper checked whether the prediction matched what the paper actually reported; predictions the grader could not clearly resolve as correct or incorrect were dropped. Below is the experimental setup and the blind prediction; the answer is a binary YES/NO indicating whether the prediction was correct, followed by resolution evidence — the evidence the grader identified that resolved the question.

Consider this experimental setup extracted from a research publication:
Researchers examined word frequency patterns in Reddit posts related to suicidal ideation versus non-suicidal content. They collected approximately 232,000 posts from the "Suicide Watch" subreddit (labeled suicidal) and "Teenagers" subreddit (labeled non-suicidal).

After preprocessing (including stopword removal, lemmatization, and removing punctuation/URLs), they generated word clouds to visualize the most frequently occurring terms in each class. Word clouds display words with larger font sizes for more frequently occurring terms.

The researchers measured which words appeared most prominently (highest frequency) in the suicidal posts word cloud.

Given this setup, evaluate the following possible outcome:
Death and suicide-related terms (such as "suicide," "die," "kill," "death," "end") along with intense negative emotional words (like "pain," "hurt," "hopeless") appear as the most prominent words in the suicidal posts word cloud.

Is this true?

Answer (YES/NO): NO